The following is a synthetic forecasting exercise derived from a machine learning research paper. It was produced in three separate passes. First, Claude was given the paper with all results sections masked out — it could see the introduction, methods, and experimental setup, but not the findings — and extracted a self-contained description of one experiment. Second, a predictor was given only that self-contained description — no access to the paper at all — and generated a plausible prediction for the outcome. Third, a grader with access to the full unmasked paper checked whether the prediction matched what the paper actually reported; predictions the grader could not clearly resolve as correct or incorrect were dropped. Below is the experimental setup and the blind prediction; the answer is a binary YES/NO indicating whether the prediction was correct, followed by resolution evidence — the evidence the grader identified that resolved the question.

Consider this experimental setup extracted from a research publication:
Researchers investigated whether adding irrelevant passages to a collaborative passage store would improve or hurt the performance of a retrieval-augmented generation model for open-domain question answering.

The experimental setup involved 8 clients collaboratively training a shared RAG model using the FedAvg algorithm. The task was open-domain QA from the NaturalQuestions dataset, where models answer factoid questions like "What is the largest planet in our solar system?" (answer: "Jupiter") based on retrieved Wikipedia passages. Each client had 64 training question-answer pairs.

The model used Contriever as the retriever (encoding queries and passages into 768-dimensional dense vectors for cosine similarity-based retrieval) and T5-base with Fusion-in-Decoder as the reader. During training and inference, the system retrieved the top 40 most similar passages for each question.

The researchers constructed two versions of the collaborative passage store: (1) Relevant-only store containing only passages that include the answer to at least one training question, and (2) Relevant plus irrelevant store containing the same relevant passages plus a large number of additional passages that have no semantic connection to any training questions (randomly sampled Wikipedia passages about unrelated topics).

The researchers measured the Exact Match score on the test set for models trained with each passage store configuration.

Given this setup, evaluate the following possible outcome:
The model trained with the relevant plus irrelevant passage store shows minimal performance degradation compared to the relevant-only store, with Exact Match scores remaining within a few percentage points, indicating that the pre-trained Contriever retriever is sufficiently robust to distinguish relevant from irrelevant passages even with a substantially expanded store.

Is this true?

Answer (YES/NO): NO